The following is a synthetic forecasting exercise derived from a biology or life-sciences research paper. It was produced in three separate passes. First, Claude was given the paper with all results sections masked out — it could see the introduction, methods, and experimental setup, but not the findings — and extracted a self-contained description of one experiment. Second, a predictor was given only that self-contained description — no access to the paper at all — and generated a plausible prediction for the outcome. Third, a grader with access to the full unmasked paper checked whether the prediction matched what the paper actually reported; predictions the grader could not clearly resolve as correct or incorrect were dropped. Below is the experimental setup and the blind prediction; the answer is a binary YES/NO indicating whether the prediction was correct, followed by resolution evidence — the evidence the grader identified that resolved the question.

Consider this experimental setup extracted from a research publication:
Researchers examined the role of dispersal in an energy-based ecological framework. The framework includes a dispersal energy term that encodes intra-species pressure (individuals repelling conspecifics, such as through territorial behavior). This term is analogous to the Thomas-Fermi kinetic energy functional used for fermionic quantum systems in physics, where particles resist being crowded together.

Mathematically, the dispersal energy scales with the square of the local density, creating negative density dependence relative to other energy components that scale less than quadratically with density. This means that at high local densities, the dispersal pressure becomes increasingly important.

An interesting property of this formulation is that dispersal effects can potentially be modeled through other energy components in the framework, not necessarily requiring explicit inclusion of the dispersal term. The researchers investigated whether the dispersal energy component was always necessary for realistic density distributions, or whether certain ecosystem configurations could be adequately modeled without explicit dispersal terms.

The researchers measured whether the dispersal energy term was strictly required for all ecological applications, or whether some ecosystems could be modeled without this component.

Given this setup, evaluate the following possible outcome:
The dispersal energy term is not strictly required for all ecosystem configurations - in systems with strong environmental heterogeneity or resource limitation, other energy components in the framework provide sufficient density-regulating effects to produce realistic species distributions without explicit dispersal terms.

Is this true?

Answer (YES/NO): YES